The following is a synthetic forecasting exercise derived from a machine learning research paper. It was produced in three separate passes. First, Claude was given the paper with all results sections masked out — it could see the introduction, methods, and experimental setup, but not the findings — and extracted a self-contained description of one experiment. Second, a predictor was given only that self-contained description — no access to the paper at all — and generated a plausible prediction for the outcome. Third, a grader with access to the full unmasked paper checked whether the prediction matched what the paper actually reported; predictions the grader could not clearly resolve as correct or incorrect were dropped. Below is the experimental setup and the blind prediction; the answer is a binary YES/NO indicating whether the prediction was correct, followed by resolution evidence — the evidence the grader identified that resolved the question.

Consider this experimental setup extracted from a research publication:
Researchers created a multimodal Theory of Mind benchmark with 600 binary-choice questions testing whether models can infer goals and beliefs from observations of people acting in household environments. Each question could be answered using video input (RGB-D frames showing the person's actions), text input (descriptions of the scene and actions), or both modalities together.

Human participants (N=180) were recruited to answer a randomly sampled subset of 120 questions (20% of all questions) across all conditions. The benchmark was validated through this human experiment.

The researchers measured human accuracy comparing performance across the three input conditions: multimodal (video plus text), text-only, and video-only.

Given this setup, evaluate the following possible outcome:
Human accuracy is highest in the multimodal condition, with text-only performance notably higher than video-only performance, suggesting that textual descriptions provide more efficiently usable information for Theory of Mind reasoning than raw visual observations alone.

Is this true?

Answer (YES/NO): YES